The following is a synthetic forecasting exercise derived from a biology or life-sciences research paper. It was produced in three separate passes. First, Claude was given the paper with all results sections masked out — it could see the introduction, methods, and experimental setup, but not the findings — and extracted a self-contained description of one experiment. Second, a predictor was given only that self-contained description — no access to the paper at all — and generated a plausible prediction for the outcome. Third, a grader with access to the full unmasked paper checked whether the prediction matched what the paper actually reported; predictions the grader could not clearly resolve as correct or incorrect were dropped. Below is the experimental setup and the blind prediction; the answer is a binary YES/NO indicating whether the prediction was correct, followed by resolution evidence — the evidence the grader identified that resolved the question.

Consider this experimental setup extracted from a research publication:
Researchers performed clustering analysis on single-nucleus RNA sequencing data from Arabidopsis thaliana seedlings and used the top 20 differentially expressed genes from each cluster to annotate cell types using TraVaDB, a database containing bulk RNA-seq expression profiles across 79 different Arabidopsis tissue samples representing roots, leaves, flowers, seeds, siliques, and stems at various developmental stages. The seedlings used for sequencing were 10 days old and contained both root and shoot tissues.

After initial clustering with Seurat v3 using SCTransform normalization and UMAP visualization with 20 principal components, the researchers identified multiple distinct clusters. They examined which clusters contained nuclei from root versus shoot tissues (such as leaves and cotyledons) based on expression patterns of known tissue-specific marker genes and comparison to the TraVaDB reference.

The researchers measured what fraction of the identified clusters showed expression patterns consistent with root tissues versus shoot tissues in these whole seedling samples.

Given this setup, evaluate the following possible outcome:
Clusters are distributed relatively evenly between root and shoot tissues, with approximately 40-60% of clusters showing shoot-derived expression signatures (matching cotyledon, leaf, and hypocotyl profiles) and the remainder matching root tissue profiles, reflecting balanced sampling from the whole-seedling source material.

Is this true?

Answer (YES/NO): NO